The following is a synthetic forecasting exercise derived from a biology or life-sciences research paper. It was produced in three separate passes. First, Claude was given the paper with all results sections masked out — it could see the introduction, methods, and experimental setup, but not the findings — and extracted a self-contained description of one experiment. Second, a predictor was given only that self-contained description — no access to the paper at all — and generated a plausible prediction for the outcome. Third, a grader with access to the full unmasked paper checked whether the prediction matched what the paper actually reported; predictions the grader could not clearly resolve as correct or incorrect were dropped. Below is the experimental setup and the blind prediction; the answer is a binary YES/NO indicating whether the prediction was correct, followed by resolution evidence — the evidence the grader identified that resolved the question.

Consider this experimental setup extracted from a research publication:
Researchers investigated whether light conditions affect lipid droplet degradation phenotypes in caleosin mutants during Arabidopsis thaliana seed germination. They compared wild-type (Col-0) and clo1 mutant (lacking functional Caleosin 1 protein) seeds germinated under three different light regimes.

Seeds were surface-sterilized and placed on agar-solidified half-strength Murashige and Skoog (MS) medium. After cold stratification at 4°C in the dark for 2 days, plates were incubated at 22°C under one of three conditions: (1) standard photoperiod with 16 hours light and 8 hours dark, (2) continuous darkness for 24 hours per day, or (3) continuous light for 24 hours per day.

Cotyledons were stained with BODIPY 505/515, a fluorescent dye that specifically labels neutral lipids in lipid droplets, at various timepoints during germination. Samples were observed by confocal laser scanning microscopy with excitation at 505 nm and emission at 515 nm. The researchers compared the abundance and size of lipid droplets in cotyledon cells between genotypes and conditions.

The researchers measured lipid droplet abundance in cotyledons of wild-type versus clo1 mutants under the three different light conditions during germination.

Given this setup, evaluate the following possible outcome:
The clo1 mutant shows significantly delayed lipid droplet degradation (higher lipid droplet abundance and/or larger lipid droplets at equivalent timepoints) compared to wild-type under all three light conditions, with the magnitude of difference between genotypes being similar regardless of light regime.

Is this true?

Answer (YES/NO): NO